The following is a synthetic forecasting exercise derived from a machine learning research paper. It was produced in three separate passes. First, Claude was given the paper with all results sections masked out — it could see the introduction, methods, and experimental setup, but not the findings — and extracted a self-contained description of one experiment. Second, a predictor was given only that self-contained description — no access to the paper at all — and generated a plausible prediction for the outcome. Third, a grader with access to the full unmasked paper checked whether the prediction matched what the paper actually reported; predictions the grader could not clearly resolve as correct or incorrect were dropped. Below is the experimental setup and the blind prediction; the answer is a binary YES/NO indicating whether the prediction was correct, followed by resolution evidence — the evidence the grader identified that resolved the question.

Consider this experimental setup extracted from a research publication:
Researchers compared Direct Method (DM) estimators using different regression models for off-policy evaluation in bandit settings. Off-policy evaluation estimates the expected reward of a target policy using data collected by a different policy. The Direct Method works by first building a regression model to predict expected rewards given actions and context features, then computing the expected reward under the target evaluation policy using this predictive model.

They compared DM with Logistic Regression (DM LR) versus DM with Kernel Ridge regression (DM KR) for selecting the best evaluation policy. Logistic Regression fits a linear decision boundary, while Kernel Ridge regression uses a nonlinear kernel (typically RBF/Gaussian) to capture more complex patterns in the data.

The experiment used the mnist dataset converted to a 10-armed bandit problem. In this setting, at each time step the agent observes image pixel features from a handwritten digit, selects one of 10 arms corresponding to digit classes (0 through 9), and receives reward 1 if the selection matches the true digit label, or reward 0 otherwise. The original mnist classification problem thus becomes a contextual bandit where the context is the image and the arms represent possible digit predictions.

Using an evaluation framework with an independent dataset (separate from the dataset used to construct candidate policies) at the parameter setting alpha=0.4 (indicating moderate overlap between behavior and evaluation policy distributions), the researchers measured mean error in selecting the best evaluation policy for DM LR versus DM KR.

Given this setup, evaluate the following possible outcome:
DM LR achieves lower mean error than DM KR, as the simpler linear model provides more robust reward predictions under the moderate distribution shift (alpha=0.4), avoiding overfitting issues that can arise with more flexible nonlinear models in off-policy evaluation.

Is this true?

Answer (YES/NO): NO